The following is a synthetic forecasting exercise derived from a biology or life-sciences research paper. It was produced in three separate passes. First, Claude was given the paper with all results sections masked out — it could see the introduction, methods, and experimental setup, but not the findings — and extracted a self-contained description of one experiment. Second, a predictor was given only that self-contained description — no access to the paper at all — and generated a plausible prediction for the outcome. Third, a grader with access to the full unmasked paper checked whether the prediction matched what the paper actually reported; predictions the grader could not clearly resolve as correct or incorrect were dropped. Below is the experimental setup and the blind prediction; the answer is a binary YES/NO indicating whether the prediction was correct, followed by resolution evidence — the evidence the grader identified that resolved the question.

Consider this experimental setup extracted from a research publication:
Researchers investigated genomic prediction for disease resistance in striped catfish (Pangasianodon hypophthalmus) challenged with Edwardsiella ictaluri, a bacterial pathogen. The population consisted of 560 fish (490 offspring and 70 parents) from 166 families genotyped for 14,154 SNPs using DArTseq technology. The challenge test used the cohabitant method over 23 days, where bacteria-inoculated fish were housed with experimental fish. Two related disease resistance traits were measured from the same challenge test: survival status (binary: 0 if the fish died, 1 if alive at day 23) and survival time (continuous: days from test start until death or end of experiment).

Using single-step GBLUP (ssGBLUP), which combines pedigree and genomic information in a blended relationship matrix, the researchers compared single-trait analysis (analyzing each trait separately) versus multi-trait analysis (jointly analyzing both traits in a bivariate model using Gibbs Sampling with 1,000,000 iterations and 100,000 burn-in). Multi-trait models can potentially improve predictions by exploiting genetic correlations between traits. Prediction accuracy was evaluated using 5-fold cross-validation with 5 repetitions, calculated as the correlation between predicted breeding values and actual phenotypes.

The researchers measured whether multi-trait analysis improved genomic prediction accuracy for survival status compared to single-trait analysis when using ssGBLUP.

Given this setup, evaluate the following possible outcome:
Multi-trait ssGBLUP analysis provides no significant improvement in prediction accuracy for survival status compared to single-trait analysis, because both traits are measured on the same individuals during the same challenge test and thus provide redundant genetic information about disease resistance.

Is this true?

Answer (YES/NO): YES